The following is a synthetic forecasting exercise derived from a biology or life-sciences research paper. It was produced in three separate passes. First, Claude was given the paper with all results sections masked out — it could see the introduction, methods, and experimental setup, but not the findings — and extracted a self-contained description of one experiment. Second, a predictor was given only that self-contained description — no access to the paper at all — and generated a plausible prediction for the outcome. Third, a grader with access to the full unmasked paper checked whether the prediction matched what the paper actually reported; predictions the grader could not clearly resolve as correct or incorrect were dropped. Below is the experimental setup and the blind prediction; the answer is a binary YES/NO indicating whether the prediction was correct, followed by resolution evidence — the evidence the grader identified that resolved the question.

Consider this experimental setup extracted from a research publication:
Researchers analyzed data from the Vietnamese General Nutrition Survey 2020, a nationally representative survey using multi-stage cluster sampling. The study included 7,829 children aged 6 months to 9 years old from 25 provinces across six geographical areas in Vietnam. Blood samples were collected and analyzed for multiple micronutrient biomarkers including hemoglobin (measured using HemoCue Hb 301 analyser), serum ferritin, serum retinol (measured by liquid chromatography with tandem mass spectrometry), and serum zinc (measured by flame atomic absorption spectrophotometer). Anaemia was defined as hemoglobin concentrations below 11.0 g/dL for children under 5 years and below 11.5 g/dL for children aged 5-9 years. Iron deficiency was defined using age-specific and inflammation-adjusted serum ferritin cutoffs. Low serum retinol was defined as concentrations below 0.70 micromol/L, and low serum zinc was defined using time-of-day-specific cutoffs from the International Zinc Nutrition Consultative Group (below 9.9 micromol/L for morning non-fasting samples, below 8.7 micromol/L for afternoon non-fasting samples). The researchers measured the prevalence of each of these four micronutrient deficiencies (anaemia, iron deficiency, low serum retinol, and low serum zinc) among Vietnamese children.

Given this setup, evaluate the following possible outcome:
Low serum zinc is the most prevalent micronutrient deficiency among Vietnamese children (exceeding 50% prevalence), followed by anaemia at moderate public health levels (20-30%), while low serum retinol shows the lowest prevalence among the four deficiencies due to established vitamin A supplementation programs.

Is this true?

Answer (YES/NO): NO